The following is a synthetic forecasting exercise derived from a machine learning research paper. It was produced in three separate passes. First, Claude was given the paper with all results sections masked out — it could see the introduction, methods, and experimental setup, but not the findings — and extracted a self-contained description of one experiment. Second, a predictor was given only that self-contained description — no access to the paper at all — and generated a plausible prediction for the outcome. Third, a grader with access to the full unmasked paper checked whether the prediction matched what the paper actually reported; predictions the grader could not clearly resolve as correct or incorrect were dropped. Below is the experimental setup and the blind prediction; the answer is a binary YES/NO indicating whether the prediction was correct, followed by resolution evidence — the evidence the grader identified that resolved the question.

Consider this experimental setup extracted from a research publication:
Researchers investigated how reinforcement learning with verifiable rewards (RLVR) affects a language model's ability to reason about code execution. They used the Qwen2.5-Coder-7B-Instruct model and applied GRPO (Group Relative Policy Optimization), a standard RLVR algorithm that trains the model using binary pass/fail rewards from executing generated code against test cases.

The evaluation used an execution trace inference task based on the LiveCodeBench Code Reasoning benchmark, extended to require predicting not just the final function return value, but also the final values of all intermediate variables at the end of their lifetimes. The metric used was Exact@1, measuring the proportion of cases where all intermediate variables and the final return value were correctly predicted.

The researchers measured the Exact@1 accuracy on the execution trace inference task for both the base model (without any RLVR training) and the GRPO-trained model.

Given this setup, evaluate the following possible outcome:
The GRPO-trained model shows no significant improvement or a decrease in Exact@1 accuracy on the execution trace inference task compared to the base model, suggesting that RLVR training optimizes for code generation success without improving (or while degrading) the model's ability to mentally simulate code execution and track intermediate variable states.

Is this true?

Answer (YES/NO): YES